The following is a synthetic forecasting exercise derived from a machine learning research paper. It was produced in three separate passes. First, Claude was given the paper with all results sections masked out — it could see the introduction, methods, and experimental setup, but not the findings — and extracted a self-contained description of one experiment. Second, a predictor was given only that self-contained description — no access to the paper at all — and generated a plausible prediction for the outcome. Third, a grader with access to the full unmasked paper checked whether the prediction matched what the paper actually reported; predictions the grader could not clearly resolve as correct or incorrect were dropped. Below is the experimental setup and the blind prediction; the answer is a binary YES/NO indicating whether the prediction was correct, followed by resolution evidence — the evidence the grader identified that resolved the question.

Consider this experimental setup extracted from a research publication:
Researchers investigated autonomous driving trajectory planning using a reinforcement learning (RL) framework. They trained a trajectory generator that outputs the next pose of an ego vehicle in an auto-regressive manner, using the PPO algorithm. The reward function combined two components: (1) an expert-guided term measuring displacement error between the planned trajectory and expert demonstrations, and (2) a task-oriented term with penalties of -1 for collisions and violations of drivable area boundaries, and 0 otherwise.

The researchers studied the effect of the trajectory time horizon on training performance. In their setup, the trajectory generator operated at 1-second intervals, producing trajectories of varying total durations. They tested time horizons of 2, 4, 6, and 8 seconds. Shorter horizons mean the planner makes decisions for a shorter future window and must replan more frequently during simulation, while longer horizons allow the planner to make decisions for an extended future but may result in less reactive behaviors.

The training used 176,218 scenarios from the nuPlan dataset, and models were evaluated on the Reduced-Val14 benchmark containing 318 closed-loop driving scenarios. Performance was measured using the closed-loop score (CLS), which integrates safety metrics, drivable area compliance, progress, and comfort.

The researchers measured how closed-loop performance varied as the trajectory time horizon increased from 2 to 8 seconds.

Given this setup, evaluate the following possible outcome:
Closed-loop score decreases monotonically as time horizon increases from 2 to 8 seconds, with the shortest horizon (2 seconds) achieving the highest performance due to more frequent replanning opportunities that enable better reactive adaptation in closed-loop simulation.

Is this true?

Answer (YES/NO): NO